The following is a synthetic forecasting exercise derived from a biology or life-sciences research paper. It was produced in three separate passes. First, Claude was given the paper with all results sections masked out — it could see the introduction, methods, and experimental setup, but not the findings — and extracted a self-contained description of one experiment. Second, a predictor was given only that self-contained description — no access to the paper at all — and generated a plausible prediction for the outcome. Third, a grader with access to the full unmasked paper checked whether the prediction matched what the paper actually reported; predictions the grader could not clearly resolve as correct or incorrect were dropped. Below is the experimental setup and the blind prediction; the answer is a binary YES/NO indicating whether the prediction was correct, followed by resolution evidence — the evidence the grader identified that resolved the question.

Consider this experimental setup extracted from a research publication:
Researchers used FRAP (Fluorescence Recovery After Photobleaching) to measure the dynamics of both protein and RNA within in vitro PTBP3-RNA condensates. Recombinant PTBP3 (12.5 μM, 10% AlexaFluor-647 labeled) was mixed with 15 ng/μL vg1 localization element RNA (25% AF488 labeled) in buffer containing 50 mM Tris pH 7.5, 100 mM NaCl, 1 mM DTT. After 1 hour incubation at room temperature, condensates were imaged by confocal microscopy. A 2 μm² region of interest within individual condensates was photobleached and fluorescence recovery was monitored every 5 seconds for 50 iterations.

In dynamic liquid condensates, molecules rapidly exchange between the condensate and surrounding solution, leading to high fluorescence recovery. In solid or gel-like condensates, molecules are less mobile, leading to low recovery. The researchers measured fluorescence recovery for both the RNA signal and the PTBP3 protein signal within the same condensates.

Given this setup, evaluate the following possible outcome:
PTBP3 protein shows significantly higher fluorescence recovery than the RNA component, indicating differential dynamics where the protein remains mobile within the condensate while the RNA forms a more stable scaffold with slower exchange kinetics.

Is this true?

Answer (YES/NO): YES